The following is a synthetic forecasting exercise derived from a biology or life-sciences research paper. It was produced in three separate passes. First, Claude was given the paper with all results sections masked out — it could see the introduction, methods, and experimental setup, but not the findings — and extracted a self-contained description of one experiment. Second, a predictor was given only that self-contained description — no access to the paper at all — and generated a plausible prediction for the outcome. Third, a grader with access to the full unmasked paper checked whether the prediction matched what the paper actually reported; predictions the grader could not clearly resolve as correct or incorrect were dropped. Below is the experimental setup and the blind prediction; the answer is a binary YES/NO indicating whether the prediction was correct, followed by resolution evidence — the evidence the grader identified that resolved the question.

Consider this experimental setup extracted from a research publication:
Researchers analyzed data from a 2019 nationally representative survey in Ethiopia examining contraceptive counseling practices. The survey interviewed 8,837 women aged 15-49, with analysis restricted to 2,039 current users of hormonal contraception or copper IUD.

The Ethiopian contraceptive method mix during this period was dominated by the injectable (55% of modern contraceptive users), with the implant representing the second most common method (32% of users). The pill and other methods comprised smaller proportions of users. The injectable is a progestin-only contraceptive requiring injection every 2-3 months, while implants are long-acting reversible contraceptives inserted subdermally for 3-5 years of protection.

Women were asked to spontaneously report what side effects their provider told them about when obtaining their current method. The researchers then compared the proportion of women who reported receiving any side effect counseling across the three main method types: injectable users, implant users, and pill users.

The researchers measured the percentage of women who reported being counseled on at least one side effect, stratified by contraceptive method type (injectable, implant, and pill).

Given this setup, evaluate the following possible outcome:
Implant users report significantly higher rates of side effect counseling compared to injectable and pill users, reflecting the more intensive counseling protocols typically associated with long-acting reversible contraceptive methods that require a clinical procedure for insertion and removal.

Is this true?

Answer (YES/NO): YES